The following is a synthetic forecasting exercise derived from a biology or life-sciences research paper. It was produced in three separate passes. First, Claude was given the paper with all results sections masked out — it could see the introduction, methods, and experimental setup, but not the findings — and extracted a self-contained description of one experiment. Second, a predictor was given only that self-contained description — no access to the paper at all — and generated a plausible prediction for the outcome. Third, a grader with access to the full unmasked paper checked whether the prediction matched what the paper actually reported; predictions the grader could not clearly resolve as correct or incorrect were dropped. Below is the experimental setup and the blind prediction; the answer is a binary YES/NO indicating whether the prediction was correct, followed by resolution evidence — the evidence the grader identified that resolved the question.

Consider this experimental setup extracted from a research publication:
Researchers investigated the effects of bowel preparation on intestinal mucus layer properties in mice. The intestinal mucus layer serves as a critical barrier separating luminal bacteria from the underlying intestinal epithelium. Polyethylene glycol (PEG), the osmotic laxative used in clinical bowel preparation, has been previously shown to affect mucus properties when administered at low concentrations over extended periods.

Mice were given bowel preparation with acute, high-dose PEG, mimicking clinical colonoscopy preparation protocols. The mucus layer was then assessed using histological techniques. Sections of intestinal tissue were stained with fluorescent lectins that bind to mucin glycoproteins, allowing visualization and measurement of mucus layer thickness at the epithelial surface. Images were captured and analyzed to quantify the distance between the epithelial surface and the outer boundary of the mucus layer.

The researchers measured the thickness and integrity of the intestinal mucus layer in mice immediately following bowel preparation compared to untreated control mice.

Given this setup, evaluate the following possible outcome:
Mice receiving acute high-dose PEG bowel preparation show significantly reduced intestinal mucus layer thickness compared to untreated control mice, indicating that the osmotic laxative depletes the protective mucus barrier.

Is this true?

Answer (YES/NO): YES